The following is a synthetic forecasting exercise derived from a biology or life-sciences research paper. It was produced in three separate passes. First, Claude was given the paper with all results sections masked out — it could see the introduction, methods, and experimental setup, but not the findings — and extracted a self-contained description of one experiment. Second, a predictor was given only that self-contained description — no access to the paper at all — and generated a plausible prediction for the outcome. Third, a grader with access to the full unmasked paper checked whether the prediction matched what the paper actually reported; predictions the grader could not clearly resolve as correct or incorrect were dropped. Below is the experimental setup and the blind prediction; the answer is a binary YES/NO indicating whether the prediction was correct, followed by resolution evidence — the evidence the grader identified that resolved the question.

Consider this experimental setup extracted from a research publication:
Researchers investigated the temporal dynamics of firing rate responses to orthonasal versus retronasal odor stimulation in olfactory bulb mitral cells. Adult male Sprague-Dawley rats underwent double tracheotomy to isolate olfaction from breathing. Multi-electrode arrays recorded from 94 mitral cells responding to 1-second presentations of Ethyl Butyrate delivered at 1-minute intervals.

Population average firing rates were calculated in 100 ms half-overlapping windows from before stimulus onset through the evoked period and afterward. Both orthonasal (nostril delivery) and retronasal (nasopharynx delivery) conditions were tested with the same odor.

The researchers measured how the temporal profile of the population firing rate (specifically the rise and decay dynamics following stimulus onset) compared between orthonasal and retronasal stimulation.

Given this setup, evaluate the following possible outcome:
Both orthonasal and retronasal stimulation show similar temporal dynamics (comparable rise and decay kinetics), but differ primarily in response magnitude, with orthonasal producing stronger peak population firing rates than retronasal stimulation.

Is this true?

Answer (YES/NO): NO